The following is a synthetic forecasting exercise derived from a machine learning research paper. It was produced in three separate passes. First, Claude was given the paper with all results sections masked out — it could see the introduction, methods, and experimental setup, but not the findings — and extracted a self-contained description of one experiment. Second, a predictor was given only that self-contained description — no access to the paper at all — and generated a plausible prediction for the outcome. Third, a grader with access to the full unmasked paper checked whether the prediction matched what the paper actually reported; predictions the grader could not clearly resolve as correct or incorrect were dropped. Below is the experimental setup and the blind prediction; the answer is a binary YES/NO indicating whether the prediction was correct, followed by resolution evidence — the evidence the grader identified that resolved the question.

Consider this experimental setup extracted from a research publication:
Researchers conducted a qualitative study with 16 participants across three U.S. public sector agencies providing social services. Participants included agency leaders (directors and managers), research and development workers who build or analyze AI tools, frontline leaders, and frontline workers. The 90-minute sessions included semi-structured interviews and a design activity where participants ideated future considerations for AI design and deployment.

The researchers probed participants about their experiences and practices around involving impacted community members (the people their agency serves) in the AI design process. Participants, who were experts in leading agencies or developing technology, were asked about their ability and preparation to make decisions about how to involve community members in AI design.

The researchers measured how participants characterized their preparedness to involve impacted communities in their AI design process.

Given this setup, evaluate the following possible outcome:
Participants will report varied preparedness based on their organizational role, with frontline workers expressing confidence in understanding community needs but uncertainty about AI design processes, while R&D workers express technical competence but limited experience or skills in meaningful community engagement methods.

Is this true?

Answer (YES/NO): NO